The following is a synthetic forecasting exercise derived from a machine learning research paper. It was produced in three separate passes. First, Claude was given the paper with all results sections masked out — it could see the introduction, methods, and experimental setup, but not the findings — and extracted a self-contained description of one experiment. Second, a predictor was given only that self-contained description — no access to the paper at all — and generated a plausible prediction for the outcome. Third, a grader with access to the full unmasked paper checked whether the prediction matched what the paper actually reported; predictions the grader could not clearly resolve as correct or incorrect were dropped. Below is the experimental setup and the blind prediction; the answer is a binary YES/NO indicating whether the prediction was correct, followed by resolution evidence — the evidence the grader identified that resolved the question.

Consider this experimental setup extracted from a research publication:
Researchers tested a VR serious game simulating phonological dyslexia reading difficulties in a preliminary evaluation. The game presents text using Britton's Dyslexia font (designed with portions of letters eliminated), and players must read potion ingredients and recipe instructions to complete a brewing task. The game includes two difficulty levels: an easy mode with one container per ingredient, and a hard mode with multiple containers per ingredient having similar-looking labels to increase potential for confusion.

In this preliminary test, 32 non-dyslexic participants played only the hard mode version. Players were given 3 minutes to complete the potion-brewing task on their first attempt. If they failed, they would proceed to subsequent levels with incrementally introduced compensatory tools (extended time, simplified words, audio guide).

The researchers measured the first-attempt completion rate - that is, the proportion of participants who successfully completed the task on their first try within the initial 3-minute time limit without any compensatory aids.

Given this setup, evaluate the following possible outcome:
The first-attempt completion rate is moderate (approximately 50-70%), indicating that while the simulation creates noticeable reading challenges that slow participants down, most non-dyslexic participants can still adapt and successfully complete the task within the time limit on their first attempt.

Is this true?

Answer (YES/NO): NO